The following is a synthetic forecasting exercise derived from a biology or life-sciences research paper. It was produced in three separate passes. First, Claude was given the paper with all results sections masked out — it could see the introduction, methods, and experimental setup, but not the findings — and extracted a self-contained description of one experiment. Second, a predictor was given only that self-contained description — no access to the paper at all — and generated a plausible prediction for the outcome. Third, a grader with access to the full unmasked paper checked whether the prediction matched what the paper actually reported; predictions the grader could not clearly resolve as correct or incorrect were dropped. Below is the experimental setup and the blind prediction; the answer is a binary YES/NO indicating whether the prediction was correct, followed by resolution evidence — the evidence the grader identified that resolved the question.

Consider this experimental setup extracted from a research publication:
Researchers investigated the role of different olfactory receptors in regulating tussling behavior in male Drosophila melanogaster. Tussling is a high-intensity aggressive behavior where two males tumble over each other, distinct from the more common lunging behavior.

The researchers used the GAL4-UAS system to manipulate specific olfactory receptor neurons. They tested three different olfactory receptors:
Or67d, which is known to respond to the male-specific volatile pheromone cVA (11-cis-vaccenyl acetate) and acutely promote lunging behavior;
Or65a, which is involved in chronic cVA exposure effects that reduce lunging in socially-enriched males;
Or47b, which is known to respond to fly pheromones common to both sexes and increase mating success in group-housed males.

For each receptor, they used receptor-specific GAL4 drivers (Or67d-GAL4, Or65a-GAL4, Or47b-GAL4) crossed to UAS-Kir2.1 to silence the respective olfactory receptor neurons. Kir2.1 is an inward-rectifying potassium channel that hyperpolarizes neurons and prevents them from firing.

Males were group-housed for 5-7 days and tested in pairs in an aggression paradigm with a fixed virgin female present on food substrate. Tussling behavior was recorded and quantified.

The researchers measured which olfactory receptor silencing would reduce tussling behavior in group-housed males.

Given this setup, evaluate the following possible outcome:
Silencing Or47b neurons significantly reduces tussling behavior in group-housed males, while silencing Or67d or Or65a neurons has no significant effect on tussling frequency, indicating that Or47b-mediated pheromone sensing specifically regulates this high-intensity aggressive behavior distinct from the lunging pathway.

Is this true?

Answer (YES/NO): YES